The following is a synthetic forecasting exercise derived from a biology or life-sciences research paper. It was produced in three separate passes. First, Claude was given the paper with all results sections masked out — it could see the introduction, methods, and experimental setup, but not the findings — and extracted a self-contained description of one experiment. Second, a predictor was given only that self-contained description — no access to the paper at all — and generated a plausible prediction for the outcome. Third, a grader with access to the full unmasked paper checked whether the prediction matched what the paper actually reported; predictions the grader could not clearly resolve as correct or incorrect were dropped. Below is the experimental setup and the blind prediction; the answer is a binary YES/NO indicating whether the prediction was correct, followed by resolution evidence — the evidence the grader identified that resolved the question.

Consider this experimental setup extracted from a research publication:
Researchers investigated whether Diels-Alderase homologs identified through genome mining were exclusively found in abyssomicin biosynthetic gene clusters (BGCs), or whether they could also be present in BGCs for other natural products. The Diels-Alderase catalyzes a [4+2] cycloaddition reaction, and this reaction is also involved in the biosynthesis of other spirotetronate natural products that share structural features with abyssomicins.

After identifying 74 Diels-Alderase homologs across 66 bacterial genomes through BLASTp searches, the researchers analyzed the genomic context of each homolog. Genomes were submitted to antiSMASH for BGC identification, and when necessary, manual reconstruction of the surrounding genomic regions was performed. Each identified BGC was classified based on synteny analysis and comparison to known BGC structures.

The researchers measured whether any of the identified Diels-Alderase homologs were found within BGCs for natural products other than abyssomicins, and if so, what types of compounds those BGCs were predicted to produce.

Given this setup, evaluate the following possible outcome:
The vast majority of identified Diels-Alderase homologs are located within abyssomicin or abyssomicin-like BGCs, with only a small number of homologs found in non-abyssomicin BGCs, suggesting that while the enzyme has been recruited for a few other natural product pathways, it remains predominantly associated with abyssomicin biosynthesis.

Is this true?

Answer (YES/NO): YES